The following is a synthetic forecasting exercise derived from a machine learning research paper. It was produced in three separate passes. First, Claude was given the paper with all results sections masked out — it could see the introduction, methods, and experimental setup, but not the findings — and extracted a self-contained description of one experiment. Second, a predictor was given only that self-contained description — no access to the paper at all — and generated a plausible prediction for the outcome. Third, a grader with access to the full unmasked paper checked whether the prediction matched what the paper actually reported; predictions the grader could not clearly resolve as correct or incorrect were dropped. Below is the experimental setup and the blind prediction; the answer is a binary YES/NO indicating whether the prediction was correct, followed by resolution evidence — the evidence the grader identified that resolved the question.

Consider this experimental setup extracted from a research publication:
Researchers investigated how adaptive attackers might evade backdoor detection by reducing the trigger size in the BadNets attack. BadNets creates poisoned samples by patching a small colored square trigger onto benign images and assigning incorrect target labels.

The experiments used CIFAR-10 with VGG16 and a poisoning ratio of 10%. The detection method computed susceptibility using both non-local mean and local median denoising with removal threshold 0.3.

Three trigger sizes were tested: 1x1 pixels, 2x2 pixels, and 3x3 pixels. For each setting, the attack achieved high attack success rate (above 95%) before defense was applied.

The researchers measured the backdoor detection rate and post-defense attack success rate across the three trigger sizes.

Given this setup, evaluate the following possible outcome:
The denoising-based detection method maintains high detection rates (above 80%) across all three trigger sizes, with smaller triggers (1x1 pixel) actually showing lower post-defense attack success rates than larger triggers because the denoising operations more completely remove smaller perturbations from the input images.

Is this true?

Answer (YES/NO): YES